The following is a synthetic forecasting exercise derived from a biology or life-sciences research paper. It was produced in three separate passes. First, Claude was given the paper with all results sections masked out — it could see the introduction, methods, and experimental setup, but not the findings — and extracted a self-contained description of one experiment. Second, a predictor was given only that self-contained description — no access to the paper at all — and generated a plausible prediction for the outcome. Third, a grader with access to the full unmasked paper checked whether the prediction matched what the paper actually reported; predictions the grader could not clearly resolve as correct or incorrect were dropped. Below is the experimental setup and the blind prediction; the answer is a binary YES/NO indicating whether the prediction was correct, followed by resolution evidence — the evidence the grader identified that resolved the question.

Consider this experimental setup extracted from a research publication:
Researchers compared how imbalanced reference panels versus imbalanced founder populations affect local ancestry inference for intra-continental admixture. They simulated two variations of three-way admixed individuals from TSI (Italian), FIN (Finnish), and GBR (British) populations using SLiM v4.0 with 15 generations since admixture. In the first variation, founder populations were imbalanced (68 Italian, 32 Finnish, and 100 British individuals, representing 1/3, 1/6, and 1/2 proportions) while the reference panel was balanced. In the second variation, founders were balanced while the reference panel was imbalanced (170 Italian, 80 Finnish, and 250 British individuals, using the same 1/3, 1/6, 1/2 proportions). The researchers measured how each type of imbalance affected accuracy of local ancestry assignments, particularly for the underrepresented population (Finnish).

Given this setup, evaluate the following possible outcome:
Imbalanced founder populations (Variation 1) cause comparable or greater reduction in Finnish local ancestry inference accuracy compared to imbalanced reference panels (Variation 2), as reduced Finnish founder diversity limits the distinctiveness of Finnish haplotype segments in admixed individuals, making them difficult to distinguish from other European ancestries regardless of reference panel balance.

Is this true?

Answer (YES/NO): NO